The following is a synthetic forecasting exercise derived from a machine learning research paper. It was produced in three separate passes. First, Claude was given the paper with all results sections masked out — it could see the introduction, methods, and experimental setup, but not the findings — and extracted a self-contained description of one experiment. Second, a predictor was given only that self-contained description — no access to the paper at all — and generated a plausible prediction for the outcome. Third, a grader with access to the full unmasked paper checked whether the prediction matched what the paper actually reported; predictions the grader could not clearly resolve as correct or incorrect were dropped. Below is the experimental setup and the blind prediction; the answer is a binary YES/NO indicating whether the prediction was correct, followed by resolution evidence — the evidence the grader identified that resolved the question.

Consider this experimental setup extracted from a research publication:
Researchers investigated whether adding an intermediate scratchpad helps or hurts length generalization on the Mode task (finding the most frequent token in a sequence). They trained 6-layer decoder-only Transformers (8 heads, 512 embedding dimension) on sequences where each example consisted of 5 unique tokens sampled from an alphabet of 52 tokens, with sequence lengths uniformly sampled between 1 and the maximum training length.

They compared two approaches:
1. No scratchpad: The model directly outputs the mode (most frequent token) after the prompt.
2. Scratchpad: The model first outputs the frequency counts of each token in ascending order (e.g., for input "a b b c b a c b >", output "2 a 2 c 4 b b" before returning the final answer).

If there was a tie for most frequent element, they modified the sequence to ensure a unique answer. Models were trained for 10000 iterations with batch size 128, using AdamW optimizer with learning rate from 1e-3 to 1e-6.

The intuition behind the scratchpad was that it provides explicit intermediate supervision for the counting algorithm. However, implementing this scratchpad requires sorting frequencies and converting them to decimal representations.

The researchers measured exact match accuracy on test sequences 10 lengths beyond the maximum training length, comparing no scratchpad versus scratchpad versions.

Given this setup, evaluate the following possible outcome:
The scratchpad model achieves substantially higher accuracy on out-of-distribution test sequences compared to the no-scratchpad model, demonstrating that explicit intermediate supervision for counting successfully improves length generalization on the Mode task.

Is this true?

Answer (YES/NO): NO